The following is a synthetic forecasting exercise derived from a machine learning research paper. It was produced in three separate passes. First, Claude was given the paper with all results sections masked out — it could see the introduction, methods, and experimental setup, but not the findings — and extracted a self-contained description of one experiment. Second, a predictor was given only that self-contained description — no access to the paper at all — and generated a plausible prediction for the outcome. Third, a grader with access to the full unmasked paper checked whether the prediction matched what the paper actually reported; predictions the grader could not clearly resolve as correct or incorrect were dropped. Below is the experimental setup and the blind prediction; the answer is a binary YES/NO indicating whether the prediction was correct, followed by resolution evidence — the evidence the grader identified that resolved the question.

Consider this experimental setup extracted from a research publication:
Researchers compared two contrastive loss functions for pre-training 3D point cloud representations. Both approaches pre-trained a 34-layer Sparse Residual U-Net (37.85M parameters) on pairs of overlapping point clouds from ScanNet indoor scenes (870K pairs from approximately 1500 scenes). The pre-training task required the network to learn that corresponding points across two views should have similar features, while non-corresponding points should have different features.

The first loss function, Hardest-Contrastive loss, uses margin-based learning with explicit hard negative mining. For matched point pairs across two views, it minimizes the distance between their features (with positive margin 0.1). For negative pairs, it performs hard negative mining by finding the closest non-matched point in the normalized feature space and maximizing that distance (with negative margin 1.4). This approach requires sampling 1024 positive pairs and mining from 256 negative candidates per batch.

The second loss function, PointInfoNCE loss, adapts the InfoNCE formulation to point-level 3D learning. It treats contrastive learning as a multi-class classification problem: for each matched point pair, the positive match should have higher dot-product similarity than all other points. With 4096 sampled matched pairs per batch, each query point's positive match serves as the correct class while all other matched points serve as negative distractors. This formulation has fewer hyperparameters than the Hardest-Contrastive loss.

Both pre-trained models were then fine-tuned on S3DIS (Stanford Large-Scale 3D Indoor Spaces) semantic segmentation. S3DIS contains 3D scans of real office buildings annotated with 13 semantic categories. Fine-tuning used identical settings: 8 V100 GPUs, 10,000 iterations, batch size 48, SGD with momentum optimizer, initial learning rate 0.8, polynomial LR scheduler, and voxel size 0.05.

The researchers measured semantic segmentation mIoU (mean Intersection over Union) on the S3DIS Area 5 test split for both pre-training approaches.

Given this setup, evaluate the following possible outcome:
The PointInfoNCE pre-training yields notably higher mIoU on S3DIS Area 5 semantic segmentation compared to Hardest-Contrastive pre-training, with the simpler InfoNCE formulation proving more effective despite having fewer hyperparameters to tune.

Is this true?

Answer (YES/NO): NO